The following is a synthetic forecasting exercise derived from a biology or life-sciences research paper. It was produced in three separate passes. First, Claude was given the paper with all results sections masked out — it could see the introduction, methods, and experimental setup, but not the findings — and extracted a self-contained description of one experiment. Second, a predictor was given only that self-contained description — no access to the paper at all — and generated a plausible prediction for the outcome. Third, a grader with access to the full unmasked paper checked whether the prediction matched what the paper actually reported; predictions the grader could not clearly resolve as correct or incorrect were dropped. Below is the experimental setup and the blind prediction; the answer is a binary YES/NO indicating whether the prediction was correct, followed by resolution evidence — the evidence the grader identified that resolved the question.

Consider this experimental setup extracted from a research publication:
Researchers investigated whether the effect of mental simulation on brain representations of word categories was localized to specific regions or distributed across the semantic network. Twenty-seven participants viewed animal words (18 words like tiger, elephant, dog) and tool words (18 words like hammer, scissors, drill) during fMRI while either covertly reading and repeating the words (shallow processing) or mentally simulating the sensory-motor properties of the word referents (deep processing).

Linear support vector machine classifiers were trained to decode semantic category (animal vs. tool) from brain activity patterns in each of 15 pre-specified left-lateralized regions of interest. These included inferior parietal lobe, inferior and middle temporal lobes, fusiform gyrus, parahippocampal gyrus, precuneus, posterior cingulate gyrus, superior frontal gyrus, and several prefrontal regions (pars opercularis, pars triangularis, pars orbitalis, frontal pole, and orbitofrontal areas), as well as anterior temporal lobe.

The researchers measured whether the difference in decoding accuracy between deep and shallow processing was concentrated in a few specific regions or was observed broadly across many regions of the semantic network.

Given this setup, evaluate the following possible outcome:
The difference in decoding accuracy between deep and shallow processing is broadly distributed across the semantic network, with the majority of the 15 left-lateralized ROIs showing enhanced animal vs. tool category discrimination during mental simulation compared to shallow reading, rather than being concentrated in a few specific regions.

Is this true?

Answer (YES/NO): YES